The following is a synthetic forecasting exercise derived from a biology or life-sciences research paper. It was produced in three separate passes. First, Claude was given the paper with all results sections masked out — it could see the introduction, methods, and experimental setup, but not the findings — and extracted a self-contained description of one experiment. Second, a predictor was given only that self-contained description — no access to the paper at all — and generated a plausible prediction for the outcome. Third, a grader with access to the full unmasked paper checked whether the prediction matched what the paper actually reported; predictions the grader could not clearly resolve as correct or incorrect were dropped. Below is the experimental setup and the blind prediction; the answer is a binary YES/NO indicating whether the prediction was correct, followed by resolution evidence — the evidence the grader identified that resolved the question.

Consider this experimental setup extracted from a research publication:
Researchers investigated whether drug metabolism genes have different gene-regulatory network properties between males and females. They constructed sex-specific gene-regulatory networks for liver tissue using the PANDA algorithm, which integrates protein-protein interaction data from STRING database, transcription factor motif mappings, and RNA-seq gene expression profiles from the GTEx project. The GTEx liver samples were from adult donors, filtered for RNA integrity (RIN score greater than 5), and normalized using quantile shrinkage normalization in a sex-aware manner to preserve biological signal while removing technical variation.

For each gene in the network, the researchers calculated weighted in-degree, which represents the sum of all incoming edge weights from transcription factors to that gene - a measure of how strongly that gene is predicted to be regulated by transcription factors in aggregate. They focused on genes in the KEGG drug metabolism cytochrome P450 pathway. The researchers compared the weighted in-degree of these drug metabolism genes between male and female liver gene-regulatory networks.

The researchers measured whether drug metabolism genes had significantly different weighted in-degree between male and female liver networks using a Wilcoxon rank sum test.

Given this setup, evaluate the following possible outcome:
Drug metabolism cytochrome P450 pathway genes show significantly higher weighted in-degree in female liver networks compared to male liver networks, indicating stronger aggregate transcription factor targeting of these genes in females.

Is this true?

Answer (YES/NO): YES